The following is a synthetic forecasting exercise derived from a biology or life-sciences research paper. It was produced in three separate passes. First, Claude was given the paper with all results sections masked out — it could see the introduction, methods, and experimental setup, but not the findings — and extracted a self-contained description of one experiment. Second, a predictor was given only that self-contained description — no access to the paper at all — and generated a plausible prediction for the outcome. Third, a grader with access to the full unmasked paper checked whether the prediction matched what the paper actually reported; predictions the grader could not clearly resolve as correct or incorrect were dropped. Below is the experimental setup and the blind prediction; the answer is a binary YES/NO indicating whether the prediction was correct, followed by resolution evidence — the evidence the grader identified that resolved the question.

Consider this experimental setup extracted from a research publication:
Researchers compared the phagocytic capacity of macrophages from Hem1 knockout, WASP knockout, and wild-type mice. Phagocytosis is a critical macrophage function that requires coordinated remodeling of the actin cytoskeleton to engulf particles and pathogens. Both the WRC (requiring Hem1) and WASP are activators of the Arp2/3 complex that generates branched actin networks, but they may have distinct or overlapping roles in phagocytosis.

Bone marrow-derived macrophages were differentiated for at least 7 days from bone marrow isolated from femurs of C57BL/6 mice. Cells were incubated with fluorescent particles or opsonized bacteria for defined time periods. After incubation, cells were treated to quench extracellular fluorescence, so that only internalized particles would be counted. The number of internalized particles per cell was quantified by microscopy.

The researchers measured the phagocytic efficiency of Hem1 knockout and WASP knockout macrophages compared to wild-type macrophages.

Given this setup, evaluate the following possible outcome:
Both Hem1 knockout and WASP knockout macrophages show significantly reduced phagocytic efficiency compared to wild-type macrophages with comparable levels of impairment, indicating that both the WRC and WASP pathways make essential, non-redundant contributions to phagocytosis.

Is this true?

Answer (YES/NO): NO